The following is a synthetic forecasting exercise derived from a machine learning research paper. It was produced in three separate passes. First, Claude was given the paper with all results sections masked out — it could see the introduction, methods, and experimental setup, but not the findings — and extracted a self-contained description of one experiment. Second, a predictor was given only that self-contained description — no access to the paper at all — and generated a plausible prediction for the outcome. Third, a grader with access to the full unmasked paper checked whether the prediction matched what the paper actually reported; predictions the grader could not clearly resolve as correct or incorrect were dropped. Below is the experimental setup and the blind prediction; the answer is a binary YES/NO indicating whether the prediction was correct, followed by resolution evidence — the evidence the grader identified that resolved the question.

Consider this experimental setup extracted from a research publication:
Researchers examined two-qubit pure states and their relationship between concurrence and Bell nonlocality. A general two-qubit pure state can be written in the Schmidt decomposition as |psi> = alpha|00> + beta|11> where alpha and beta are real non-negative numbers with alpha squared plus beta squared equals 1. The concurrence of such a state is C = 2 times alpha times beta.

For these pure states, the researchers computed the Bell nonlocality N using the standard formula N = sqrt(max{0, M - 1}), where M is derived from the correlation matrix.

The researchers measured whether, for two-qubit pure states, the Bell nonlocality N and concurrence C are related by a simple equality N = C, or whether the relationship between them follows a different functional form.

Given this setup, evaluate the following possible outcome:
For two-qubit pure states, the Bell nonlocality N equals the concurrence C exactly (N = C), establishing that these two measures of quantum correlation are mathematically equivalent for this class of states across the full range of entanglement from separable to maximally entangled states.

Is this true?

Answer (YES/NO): YES